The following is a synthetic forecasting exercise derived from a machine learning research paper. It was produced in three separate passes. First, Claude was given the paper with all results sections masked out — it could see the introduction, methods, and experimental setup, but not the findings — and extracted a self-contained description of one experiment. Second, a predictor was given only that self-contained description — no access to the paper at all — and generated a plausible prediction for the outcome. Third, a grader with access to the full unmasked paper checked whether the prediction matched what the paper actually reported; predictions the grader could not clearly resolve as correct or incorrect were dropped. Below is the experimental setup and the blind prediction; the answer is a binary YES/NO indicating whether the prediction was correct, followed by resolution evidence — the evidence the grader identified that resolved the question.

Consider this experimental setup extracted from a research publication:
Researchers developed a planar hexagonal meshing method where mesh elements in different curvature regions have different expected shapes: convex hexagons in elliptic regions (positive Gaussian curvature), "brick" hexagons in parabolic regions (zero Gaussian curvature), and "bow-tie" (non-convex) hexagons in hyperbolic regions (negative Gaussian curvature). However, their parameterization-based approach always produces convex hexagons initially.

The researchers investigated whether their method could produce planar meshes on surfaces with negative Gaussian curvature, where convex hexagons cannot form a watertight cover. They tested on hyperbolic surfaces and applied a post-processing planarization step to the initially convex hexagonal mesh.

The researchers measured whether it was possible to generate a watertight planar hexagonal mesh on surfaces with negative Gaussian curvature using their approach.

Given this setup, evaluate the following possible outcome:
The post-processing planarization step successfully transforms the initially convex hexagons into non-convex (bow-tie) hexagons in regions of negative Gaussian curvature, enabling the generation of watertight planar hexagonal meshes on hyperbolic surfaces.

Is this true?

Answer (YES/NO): YES